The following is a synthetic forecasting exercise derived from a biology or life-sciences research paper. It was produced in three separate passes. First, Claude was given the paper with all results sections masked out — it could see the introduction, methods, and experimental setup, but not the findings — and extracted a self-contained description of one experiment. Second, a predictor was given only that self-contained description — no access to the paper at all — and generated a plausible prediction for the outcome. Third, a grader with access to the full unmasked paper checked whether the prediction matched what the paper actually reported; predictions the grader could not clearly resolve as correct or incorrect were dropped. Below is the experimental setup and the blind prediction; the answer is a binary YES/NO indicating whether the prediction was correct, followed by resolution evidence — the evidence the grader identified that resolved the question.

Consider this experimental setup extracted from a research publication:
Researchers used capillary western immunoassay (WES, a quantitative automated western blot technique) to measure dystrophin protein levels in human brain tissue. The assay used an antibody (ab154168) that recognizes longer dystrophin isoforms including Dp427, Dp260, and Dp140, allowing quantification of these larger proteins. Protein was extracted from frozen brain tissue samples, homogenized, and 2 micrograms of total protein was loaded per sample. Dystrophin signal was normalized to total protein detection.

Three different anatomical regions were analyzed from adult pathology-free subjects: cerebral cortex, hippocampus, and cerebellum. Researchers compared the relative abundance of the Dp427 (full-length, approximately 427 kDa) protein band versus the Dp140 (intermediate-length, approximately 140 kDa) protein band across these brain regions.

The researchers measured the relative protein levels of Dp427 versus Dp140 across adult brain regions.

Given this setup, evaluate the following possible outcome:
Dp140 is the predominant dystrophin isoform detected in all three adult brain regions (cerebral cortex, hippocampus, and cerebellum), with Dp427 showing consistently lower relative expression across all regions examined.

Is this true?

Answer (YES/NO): NO